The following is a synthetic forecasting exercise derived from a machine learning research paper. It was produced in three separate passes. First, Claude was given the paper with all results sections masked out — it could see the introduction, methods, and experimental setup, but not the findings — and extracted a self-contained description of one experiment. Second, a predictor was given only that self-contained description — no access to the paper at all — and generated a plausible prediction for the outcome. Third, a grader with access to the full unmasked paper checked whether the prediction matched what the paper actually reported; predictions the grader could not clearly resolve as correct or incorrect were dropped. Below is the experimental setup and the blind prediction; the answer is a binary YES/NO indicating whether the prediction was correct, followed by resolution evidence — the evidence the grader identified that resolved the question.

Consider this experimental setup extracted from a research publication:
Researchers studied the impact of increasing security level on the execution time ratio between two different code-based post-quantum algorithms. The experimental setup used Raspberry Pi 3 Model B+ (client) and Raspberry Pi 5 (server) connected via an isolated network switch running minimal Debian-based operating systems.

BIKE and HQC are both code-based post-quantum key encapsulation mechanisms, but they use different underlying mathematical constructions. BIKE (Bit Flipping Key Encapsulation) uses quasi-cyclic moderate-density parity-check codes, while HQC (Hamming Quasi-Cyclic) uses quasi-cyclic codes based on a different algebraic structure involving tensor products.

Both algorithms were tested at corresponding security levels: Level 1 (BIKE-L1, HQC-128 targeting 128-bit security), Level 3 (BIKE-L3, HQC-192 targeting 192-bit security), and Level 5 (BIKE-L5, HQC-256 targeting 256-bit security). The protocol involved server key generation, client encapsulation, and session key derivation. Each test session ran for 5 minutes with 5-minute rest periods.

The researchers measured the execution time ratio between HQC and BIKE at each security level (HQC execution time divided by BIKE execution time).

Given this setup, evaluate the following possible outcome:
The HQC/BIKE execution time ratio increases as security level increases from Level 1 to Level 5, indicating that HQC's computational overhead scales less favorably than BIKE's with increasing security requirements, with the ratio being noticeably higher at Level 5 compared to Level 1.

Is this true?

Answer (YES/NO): NO